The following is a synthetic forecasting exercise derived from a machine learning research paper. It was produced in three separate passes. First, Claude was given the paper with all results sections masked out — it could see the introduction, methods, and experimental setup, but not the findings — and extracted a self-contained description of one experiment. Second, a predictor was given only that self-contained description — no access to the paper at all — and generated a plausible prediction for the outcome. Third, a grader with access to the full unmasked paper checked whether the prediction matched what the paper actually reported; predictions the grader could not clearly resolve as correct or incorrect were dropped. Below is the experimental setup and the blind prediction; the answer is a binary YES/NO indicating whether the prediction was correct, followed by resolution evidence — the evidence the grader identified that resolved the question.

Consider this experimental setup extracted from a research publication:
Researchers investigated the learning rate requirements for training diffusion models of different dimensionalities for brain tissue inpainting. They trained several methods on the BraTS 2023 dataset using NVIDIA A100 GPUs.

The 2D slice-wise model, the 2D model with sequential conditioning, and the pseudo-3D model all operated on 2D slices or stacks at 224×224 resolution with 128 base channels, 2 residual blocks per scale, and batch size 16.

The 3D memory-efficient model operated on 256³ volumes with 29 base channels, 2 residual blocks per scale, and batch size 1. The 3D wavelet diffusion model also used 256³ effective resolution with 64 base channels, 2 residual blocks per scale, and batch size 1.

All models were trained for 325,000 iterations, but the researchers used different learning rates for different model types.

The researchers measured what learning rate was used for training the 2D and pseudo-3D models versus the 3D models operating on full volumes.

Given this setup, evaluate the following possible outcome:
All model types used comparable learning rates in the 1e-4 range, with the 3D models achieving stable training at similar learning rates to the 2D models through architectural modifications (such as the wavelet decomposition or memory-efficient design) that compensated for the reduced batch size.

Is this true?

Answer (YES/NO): NO